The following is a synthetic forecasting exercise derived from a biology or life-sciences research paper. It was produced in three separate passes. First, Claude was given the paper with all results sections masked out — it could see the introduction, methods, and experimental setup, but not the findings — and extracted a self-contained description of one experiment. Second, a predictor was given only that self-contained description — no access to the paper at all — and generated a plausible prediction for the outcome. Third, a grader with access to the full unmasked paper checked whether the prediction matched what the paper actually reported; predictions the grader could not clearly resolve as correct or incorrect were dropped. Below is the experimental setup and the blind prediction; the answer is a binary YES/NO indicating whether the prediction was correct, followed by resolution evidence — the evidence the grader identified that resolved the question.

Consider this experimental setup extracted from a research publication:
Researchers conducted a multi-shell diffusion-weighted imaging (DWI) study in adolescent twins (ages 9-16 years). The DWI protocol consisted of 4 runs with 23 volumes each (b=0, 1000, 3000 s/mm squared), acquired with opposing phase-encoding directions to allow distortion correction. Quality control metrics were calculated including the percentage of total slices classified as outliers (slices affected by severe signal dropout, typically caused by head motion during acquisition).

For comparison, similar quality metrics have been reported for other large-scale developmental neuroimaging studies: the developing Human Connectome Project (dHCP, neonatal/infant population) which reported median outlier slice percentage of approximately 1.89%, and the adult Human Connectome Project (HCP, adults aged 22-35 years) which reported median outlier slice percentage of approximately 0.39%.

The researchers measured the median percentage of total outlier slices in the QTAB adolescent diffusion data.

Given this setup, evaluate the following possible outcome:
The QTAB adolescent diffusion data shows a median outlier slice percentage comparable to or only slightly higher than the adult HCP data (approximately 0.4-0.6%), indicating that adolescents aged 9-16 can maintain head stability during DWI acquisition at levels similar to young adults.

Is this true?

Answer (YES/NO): NO